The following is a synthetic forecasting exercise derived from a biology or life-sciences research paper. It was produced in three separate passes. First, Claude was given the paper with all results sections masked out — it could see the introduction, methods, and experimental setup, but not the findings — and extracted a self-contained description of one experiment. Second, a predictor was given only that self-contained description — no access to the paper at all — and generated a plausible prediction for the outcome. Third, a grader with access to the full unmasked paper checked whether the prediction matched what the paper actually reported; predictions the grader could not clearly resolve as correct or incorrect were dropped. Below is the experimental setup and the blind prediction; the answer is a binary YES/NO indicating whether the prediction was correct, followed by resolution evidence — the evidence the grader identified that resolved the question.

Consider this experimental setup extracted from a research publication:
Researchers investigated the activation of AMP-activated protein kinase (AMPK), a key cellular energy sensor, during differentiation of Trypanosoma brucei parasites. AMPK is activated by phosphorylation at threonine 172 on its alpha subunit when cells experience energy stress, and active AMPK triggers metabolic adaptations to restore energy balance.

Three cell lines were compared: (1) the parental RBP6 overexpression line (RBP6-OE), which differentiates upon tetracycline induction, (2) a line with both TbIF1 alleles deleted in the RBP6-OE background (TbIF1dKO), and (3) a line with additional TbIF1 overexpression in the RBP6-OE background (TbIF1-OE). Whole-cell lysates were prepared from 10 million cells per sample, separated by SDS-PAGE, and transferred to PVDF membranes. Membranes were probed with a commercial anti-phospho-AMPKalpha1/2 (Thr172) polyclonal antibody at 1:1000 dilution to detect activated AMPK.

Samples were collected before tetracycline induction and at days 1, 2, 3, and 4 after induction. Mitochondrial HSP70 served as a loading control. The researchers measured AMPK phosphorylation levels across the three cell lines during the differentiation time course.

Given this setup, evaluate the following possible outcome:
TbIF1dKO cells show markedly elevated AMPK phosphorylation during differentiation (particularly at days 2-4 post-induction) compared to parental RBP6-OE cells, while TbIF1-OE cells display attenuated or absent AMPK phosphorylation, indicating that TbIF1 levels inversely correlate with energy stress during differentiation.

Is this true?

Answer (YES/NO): YES